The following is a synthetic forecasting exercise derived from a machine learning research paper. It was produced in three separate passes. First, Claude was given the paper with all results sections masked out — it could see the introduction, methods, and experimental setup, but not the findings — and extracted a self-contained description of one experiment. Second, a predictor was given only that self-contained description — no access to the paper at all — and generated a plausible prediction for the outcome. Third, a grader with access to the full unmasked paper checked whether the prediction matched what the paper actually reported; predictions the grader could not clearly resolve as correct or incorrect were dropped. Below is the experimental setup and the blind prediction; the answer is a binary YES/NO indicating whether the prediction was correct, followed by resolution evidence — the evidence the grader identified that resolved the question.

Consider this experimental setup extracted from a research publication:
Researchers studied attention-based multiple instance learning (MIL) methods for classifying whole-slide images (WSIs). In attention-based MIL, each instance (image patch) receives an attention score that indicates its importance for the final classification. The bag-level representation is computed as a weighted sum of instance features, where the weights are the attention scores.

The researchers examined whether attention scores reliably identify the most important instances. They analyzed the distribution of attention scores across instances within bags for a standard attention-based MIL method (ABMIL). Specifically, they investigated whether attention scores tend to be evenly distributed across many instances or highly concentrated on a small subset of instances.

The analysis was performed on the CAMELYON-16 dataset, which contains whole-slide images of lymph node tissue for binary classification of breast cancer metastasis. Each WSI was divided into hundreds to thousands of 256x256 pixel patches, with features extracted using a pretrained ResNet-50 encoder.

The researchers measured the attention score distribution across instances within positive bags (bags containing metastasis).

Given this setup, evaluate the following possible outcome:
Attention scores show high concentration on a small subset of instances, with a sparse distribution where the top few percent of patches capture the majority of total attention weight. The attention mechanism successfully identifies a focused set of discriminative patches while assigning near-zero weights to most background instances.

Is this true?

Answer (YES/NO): NO